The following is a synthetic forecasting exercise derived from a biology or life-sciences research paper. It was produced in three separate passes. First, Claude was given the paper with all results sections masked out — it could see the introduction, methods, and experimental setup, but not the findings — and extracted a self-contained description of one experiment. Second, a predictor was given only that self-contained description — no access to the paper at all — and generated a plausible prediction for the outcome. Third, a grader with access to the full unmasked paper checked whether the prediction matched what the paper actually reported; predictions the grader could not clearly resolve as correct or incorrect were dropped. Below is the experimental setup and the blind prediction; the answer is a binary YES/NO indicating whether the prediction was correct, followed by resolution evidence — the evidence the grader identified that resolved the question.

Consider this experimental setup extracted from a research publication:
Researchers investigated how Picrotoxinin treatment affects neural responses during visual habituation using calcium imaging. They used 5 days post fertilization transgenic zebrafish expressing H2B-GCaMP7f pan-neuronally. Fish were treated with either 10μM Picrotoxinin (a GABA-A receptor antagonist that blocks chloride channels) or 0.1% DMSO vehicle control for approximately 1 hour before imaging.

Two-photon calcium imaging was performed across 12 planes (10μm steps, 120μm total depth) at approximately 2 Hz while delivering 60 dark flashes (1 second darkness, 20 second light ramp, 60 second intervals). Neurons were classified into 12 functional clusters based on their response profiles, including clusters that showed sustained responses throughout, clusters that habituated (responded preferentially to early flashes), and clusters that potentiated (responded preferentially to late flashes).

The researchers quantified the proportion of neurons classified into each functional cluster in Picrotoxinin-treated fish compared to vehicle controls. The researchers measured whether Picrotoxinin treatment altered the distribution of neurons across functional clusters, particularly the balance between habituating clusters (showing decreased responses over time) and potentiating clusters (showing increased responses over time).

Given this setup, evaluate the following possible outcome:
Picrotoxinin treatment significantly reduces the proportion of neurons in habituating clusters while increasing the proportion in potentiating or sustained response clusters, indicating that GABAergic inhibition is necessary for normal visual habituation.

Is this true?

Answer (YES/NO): NO